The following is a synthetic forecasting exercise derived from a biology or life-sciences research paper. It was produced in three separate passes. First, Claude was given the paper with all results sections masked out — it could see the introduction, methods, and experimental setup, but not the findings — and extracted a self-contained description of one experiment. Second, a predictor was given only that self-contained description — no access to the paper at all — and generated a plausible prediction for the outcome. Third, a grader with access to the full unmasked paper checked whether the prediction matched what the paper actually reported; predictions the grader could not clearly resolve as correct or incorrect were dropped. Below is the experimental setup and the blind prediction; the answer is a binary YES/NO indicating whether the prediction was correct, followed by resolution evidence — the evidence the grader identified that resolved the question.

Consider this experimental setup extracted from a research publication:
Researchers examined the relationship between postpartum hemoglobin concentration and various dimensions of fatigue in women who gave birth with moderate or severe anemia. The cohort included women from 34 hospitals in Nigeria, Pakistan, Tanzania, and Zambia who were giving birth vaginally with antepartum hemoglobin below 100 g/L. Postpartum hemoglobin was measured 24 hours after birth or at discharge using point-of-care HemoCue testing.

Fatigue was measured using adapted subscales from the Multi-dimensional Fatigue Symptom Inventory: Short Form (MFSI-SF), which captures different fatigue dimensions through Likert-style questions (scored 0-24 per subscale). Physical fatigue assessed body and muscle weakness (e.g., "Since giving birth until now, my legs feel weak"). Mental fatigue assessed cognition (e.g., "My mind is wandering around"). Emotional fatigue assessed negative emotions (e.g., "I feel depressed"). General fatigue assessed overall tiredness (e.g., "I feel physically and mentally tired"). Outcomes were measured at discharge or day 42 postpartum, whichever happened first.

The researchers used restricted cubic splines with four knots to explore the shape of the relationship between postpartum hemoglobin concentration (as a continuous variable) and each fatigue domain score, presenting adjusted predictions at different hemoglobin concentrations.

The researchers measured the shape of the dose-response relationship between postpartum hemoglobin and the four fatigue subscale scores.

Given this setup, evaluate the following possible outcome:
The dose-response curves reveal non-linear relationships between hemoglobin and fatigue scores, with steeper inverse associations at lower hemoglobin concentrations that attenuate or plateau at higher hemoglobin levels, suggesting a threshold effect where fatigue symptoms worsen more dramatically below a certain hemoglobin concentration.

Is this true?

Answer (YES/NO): NO